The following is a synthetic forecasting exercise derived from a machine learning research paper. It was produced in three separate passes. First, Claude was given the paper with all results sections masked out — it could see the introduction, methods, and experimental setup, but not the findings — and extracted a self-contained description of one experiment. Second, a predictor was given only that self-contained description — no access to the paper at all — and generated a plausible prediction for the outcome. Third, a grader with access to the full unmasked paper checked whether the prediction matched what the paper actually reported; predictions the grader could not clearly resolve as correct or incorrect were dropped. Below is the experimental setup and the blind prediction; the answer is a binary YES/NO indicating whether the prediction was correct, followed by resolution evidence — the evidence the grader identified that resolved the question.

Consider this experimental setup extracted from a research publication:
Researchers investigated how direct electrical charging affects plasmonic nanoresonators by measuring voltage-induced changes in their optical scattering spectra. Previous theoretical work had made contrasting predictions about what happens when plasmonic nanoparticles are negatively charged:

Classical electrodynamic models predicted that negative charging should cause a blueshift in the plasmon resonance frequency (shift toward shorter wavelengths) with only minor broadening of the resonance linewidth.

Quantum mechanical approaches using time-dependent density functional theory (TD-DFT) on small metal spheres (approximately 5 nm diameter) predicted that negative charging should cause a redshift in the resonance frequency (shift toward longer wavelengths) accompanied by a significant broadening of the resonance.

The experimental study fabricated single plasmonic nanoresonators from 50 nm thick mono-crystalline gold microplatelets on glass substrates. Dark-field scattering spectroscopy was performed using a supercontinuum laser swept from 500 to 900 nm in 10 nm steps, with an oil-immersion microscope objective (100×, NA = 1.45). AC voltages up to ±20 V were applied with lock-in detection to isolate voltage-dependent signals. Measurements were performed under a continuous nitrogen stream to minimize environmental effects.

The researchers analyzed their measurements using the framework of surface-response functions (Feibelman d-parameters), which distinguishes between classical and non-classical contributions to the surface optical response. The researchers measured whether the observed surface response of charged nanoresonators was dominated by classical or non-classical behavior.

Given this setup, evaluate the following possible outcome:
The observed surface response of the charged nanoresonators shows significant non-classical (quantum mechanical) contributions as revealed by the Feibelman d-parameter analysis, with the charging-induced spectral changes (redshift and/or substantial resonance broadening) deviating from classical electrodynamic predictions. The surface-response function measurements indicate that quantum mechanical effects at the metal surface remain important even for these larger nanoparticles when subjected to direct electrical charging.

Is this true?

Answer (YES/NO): NO